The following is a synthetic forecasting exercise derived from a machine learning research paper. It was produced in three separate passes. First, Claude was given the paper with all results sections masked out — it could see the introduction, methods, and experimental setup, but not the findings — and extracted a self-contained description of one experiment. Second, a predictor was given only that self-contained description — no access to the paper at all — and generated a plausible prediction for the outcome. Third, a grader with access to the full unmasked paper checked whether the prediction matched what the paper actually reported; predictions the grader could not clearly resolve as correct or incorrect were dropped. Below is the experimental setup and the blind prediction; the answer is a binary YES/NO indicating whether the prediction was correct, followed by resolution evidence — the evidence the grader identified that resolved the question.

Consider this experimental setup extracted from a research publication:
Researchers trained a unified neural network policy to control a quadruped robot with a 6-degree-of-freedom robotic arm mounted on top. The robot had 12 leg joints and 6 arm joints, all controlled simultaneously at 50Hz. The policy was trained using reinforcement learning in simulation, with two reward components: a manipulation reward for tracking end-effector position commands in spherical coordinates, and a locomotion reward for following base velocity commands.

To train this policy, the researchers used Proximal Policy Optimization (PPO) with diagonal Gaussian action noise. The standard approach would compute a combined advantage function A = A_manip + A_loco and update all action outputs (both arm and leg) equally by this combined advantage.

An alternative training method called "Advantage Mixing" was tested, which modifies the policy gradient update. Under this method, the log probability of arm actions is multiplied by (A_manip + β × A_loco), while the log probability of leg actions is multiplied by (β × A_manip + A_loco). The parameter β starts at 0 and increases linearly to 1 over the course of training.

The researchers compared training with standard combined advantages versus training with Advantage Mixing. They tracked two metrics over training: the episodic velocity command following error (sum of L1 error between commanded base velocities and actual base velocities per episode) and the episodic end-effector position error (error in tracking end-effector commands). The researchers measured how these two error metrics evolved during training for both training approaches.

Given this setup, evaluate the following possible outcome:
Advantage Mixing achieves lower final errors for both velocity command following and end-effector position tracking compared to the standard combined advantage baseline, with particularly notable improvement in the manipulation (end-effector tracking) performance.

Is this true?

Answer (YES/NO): NO